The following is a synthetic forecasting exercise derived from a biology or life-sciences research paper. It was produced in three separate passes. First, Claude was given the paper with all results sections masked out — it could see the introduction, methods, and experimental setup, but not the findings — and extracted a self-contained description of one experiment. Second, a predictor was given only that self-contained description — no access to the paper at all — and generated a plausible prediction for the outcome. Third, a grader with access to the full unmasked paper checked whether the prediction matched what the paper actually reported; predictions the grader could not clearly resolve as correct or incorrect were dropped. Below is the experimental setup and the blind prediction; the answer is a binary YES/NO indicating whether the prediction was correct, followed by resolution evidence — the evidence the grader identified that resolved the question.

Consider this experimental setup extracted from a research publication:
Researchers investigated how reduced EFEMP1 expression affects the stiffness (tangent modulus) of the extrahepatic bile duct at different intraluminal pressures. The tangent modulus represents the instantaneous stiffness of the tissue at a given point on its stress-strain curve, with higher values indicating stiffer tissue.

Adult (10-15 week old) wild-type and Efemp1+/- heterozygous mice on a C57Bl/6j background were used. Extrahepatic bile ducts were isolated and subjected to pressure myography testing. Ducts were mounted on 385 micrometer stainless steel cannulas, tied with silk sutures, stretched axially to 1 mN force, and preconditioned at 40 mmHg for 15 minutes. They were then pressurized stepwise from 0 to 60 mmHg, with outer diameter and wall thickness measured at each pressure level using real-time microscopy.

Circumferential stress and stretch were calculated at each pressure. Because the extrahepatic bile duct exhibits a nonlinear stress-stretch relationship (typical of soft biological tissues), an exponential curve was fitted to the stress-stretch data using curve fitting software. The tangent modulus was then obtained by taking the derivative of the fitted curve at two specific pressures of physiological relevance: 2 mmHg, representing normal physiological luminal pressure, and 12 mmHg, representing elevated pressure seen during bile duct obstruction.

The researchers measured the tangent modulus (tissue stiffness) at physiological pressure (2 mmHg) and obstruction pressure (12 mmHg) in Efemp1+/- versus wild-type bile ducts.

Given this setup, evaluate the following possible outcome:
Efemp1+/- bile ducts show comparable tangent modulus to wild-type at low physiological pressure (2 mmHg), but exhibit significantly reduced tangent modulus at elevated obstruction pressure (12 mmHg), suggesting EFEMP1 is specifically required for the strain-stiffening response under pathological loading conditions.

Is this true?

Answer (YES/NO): NO